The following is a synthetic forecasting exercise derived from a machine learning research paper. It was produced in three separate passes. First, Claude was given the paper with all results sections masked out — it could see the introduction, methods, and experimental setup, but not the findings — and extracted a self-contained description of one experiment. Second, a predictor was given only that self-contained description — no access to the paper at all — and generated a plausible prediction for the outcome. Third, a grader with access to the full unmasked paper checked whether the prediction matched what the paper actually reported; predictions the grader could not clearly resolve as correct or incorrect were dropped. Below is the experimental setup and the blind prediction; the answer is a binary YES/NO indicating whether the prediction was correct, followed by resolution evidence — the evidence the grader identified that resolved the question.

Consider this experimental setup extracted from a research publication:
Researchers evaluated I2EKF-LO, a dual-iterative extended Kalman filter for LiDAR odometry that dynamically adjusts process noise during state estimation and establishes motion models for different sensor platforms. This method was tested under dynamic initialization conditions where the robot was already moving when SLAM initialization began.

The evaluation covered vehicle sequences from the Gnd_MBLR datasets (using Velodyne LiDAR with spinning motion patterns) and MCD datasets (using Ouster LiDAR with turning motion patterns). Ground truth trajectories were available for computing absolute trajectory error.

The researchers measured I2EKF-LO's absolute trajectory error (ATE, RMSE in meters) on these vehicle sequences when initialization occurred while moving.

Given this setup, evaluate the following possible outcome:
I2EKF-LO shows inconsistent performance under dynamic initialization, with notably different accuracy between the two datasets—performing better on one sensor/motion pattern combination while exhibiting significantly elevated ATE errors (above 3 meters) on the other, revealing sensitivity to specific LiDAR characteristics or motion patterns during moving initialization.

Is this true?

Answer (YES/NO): YES